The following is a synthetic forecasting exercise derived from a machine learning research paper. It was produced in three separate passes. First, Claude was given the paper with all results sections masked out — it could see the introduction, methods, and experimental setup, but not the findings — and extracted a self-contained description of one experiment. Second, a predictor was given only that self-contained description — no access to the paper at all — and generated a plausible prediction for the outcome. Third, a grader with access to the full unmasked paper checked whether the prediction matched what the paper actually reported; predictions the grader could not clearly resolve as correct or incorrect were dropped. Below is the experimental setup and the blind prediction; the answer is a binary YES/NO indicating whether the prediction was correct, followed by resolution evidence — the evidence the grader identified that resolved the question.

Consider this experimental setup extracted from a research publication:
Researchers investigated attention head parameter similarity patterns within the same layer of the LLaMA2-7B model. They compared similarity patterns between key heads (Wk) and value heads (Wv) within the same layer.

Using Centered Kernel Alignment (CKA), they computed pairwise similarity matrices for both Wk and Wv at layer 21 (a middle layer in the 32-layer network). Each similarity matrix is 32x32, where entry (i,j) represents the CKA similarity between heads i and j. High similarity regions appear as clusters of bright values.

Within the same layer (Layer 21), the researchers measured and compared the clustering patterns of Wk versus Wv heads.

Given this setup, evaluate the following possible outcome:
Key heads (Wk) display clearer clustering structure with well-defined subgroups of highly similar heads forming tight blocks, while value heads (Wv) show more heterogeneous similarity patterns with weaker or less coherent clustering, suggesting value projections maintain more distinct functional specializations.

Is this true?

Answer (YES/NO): NO